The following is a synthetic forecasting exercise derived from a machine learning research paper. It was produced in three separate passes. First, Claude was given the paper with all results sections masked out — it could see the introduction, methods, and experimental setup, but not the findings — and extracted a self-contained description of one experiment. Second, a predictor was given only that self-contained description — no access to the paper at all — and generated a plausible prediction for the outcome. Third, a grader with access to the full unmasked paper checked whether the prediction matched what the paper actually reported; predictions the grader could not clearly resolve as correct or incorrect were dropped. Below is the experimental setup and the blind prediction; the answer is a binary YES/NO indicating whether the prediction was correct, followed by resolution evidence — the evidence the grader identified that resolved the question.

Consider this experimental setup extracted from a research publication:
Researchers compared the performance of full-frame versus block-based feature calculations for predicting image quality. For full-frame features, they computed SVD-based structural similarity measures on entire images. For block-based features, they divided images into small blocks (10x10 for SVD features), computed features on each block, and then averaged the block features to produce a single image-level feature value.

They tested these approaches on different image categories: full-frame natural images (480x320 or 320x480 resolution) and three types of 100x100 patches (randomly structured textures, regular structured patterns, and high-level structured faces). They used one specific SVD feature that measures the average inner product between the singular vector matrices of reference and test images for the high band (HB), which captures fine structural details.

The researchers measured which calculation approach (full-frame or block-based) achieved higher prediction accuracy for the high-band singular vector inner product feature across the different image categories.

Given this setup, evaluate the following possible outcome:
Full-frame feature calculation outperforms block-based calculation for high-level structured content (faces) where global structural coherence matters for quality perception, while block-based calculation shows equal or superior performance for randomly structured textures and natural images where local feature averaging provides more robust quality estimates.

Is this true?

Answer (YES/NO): NO